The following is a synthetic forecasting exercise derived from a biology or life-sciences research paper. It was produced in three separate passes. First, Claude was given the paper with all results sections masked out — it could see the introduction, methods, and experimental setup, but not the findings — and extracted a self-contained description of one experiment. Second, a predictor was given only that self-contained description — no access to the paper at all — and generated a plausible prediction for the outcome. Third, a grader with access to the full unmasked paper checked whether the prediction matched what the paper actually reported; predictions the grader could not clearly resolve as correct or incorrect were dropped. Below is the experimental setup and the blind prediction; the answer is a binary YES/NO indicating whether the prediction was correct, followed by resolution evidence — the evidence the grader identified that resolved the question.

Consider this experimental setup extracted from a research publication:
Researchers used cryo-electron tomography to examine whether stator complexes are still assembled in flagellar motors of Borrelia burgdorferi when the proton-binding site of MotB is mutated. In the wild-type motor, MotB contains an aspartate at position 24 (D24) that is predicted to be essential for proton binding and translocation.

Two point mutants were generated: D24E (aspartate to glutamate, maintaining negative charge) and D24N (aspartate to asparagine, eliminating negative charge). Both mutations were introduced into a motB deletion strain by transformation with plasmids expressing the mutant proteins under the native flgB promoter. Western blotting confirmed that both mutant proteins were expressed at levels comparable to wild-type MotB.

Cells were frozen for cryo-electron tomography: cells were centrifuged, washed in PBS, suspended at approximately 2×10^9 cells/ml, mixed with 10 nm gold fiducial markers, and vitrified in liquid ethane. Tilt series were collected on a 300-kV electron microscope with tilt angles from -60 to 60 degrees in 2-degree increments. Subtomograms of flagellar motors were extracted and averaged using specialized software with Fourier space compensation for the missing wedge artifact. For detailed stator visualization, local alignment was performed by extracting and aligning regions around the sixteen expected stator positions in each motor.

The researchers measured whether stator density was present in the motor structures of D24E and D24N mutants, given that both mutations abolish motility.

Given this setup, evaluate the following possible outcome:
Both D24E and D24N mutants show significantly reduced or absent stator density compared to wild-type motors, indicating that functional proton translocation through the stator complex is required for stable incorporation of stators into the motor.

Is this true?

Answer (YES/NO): YES